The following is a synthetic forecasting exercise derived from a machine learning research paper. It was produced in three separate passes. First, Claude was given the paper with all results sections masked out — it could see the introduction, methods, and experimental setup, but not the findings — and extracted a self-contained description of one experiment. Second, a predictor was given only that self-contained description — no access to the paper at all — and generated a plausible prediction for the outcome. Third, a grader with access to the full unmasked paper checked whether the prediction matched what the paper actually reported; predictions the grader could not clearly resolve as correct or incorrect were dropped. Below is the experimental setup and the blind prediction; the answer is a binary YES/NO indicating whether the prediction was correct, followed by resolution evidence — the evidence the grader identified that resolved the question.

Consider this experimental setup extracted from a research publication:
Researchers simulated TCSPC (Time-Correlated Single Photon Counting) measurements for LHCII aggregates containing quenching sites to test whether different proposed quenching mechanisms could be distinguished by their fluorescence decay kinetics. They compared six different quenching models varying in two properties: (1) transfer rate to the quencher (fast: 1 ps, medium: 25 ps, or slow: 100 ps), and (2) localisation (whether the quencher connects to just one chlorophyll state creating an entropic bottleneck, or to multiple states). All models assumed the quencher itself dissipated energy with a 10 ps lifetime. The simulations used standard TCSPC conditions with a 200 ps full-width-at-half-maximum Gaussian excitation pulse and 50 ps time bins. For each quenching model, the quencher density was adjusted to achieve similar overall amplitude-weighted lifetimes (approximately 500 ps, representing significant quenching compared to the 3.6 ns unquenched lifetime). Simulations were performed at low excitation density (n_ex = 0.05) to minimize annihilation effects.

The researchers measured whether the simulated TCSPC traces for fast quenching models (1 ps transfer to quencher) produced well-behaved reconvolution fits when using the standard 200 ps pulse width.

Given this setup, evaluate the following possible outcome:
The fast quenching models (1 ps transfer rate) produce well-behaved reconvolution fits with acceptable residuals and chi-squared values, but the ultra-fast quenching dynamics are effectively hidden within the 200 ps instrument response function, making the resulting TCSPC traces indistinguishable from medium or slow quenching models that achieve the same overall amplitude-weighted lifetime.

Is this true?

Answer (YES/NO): NO